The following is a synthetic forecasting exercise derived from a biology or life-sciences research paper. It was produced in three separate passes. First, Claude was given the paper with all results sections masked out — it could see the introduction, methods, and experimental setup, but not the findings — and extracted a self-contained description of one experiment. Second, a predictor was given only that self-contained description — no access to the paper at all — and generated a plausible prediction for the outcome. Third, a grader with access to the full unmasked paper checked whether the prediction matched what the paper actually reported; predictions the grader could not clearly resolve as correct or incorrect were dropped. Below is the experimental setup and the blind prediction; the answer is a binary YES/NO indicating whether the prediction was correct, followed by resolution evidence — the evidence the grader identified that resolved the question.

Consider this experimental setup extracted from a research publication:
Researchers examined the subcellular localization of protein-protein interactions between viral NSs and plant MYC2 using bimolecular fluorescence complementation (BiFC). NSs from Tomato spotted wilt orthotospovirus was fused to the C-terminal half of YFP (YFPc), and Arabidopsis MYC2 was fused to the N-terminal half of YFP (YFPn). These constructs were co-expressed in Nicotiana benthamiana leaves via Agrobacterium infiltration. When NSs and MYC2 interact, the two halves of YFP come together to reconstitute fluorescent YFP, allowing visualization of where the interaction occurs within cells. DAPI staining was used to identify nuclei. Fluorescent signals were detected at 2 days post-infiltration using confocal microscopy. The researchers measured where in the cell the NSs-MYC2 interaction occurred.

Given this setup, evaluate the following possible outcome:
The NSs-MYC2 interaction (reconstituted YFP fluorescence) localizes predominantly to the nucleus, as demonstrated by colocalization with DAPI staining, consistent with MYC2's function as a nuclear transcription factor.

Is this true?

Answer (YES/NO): NO